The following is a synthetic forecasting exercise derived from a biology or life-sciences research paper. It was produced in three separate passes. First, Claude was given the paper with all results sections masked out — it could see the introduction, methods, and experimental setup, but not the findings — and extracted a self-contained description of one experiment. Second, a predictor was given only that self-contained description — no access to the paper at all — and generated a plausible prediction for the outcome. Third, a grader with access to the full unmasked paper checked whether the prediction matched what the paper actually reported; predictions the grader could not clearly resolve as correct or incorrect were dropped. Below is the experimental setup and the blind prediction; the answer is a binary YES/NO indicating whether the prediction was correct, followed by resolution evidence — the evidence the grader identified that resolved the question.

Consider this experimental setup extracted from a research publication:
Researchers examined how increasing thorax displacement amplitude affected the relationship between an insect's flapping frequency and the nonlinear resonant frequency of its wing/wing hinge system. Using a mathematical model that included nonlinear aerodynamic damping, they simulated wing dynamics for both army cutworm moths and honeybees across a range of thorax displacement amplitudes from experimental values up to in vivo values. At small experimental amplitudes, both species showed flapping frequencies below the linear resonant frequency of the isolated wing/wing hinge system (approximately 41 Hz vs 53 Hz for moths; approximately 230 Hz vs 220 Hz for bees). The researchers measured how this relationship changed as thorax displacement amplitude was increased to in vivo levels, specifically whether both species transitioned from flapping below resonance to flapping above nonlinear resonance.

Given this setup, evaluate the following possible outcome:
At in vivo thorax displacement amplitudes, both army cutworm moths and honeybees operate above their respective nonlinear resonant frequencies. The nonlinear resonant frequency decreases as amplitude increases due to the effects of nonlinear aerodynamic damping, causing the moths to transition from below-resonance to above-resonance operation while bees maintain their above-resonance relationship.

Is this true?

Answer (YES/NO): NO